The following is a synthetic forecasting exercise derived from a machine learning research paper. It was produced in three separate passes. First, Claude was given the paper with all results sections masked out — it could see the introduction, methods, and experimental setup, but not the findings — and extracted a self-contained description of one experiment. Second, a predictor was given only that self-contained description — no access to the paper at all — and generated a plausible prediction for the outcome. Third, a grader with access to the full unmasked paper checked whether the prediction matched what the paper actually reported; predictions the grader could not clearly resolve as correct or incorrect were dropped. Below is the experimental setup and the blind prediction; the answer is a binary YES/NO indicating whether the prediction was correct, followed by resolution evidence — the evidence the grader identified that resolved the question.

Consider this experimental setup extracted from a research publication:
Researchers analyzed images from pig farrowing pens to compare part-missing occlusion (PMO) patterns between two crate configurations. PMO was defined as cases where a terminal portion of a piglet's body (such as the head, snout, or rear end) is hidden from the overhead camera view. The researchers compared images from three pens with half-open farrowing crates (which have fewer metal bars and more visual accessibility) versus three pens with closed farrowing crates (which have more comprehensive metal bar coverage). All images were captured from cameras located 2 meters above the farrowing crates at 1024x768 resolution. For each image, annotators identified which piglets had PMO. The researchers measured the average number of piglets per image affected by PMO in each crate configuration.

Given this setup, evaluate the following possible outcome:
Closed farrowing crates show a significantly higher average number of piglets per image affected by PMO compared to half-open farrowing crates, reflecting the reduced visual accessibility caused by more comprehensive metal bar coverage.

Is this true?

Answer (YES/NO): YES